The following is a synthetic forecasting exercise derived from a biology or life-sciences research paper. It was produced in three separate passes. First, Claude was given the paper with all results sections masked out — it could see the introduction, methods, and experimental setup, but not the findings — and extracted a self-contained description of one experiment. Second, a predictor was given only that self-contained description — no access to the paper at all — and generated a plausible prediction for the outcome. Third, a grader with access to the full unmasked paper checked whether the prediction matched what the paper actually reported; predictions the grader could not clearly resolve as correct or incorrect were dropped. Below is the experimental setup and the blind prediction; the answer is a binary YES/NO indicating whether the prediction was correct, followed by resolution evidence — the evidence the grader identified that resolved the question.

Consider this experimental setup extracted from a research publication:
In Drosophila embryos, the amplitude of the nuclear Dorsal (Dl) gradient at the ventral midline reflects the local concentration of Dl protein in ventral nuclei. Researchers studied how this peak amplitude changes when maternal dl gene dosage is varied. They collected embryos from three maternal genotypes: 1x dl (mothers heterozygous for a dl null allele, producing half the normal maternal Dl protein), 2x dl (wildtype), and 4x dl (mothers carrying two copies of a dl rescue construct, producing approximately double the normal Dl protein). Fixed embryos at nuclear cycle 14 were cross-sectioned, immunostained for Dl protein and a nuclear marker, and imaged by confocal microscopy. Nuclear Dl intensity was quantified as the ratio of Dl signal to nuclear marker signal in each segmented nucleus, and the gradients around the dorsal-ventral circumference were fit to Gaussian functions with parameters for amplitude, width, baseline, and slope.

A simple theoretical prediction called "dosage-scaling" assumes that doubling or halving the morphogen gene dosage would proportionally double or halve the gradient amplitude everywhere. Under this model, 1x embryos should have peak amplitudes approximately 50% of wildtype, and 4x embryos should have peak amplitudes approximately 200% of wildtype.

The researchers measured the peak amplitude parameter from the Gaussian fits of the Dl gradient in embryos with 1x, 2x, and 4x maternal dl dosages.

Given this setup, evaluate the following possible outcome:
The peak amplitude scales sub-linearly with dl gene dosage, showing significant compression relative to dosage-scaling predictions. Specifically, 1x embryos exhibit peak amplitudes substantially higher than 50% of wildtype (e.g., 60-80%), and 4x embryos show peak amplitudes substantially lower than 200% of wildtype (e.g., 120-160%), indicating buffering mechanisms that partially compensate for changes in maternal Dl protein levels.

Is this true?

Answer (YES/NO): NO